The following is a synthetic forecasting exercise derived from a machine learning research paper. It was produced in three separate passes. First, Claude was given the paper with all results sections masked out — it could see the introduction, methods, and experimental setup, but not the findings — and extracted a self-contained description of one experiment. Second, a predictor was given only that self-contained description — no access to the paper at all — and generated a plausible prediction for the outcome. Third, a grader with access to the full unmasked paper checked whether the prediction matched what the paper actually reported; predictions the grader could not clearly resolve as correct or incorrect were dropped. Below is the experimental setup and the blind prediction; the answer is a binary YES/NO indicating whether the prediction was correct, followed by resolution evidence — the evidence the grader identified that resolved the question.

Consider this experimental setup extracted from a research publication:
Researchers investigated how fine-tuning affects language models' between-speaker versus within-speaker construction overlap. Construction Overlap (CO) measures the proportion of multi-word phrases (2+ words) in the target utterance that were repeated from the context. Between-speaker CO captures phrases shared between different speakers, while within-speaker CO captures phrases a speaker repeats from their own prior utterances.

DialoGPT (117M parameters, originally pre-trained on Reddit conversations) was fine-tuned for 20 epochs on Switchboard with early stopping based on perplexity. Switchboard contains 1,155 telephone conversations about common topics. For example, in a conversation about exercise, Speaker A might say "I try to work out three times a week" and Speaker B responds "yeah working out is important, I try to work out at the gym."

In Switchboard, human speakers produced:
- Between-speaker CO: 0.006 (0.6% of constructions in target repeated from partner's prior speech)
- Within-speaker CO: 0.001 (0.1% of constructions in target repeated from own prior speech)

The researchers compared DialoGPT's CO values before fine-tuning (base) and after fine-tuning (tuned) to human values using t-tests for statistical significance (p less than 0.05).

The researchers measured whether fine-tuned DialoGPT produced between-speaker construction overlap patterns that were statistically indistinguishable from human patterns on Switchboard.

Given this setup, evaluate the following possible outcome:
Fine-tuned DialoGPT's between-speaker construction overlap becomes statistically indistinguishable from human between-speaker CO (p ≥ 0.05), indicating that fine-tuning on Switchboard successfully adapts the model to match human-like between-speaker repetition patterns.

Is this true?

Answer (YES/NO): YES